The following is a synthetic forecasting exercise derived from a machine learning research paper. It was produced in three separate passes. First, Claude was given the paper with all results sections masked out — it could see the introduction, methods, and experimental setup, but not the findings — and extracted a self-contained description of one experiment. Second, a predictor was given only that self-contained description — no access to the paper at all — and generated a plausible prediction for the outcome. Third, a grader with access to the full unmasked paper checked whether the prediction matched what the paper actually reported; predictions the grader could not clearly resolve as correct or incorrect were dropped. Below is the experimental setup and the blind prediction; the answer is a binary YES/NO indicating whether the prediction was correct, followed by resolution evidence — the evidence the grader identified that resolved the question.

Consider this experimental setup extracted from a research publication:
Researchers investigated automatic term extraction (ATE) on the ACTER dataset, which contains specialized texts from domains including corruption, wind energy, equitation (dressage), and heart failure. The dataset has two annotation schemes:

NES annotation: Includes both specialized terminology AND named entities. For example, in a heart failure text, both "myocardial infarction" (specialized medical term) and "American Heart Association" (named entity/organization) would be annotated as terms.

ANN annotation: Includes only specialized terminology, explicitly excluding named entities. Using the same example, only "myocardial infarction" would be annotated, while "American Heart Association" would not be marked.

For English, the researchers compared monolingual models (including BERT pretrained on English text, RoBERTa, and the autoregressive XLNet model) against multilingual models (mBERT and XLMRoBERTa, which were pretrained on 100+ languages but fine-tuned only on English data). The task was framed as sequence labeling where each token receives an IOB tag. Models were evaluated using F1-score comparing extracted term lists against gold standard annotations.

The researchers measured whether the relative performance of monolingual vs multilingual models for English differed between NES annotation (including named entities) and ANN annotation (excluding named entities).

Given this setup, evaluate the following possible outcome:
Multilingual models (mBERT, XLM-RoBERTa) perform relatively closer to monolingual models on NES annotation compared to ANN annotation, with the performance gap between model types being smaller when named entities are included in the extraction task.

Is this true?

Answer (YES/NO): NO